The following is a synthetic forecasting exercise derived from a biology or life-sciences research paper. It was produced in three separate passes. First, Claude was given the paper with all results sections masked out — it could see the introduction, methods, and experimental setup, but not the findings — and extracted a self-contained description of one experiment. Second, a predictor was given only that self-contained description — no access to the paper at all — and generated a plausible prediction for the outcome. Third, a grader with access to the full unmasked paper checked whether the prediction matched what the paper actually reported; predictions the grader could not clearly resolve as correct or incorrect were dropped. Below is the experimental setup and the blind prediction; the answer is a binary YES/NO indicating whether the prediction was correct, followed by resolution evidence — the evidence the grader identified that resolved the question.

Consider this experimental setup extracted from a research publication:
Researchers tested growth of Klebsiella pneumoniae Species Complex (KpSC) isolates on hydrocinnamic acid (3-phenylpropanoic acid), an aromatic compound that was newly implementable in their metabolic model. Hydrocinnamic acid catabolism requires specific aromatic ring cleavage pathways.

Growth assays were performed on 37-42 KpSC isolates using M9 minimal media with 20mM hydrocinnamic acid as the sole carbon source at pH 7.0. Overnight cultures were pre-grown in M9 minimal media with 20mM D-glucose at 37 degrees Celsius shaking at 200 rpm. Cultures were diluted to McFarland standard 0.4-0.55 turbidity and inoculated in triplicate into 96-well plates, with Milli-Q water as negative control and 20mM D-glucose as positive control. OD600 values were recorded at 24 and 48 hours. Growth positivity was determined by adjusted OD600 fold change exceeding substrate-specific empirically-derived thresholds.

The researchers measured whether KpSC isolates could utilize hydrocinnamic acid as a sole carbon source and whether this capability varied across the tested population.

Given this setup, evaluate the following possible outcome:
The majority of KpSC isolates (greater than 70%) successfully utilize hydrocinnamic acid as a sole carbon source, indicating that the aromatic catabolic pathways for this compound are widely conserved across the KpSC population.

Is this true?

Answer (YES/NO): NO